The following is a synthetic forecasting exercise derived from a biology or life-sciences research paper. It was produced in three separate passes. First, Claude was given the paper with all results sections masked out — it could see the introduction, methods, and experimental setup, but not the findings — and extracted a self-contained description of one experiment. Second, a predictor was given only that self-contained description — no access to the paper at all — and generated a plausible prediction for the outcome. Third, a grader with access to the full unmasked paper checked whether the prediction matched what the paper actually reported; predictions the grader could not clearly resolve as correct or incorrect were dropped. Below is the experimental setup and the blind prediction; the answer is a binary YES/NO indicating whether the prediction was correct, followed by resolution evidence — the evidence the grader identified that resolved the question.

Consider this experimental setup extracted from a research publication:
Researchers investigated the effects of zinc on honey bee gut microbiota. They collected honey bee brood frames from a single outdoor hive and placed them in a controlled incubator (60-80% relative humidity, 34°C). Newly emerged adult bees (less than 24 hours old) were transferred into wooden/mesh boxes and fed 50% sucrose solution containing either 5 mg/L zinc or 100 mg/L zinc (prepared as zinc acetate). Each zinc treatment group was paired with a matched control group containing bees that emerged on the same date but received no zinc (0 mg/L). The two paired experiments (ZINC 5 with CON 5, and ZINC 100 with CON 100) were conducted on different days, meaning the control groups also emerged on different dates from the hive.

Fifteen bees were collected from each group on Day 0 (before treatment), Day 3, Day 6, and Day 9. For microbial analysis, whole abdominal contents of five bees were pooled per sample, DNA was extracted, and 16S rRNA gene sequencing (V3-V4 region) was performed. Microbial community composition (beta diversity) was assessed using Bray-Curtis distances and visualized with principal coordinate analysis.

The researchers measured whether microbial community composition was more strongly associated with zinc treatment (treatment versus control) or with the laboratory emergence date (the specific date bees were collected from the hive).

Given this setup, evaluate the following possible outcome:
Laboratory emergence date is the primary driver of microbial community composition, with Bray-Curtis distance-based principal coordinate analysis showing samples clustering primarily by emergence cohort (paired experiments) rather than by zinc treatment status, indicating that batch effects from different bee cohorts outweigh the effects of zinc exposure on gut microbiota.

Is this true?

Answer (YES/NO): YES